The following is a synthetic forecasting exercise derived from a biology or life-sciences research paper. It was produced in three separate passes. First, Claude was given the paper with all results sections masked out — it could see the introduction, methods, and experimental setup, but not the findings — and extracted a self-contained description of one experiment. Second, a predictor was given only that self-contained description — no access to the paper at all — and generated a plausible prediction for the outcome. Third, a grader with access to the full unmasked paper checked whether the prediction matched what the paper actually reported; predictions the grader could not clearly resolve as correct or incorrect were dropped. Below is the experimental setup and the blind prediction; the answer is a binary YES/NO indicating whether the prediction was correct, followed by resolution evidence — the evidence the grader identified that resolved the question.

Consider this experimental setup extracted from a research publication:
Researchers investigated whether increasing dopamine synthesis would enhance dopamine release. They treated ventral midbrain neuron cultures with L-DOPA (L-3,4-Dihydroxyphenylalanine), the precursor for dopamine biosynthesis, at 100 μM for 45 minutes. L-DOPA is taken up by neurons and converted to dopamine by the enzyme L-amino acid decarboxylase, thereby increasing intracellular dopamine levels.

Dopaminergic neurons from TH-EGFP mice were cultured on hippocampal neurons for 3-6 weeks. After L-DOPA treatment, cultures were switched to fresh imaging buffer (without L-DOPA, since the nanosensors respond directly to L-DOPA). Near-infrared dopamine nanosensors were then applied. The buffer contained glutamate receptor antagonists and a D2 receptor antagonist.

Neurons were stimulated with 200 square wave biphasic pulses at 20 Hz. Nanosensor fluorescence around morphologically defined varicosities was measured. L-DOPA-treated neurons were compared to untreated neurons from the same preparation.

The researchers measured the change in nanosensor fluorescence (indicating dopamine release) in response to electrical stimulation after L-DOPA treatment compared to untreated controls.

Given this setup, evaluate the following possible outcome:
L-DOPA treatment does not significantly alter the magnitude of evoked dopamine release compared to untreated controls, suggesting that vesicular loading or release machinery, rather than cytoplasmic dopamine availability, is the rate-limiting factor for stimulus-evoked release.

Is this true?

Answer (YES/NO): NO